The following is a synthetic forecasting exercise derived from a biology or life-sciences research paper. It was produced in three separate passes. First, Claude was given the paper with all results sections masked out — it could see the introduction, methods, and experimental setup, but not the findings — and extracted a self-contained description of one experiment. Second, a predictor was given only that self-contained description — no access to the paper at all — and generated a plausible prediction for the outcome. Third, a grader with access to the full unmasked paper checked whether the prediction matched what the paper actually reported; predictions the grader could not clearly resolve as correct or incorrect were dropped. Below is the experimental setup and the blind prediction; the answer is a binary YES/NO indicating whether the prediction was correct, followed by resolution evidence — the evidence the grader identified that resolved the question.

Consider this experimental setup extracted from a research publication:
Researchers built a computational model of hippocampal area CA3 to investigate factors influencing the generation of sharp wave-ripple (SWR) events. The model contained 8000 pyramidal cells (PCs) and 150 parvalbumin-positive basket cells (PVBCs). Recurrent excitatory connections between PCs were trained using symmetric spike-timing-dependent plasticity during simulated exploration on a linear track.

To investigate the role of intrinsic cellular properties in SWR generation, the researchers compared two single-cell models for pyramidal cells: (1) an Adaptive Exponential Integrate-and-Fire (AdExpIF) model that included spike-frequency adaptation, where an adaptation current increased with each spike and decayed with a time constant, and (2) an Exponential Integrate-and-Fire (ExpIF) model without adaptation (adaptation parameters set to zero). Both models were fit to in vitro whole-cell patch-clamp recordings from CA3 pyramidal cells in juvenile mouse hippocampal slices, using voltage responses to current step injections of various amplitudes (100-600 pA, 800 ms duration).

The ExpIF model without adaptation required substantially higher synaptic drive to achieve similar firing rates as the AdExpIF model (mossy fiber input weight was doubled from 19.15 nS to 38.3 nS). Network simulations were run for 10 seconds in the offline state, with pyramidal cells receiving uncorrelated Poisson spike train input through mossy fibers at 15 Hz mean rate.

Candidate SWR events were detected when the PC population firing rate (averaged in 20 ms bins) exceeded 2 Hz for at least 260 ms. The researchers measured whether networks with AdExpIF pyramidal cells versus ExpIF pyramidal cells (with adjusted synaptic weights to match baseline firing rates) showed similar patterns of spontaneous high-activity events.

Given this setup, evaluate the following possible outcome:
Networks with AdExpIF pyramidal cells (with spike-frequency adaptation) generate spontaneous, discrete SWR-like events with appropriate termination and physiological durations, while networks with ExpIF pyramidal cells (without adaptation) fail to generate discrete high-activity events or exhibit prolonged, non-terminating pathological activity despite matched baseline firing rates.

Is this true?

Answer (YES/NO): NO